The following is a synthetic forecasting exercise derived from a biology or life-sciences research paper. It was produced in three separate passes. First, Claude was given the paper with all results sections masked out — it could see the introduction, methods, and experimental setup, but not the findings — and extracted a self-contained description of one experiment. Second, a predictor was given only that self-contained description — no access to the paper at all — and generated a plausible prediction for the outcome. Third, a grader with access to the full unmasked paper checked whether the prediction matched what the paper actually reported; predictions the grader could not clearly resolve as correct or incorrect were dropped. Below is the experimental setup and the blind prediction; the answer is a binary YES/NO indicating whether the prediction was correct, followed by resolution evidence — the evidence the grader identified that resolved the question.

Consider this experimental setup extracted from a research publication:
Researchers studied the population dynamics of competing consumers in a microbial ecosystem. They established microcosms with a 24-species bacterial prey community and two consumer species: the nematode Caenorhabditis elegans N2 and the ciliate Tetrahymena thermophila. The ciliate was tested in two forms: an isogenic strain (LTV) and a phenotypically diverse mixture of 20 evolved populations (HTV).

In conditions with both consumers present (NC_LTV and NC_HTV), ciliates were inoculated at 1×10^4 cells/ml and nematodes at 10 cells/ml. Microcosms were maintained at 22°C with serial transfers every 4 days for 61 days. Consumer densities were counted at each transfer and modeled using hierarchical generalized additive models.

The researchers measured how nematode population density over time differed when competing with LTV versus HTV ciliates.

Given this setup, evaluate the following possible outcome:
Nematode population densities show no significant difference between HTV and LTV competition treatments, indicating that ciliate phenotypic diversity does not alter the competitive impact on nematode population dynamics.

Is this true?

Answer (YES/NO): NO